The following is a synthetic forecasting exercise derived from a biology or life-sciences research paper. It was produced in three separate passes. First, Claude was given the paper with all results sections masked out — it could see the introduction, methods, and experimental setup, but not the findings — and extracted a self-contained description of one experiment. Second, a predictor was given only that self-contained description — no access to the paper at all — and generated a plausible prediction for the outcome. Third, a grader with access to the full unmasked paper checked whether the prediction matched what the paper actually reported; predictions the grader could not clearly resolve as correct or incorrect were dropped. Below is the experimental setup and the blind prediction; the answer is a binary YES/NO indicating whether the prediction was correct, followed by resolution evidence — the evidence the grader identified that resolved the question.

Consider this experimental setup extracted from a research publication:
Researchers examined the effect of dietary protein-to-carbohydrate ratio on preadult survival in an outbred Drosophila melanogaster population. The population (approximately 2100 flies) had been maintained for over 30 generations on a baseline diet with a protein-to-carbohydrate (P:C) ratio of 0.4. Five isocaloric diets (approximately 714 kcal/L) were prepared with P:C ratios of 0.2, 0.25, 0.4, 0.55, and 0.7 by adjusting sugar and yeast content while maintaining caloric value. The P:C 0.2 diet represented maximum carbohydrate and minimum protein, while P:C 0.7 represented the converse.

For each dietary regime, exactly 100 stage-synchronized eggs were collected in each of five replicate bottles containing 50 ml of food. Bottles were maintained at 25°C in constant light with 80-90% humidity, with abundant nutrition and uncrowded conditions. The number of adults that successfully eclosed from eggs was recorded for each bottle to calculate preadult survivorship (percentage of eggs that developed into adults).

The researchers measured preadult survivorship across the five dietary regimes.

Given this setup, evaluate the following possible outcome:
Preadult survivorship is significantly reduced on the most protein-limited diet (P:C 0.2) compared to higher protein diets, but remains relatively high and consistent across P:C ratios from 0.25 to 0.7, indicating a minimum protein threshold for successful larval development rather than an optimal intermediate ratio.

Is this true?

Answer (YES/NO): NO